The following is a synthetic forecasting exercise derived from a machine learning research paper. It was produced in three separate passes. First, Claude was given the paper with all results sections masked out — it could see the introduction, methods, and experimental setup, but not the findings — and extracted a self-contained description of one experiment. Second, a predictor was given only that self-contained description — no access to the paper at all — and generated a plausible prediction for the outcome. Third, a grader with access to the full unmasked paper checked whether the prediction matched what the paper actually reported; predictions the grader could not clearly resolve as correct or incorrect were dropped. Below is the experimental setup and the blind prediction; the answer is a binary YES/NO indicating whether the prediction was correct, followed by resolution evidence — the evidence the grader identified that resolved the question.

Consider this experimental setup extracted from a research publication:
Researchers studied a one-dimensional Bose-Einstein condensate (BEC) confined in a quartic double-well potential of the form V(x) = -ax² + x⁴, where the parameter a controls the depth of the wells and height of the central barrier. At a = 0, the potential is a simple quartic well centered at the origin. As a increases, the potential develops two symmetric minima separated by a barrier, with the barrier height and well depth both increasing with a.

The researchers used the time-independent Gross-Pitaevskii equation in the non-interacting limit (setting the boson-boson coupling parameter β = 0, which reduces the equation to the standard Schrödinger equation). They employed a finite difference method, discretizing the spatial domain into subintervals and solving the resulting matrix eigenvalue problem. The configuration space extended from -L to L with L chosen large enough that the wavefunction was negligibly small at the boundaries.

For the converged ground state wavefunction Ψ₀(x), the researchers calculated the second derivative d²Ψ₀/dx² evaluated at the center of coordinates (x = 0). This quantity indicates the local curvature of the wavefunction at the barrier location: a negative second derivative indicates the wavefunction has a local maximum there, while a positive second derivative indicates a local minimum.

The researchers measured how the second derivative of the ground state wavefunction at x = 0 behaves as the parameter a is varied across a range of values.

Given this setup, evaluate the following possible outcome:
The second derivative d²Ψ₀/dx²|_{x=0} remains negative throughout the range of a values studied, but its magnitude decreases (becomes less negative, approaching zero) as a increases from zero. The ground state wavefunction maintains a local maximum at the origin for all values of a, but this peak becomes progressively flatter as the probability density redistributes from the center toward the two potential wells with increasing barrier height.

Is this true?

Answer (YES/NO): NO